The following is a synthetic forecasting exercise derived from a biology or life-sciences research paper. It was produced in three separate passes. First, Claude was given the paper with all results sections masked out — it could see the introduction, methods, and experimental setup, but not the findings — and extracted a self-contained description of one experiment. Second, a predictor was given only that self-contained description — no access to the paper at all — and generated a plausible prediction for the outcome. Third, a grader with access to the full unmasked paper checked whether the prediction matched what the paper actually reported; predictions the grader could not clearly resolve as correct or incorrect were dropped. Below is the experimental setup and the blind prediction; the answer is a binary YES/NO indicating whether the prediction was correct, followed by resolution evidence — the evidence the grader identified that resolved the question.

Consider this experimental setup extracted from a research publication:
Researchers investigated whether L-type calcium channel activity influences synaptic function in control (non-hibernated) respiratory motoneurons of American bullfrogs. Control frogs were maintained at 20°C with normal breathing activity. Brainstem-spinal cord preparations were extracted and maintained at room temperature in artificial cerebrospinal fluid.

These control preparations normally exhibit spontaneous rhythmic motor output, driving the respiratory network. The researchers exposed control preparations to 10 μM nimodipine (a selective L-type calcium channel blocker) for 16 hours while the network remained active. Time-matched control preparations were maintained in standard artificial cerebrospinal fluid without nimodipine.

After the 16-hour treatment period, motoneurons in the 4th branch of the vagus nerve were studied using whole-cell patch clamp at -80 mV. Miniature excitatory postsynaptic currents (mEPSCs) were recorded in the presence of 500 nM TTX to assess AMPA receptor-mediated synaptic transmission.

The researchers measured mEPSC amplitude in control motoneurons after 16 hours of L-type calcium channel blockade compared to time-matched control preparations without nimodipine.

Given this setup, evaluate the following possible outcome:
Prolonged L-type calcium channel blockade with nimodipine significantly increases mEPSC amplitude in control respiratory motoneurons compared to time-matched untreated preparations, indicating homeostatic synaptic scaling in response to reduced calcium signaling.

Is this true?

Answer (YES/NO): NO